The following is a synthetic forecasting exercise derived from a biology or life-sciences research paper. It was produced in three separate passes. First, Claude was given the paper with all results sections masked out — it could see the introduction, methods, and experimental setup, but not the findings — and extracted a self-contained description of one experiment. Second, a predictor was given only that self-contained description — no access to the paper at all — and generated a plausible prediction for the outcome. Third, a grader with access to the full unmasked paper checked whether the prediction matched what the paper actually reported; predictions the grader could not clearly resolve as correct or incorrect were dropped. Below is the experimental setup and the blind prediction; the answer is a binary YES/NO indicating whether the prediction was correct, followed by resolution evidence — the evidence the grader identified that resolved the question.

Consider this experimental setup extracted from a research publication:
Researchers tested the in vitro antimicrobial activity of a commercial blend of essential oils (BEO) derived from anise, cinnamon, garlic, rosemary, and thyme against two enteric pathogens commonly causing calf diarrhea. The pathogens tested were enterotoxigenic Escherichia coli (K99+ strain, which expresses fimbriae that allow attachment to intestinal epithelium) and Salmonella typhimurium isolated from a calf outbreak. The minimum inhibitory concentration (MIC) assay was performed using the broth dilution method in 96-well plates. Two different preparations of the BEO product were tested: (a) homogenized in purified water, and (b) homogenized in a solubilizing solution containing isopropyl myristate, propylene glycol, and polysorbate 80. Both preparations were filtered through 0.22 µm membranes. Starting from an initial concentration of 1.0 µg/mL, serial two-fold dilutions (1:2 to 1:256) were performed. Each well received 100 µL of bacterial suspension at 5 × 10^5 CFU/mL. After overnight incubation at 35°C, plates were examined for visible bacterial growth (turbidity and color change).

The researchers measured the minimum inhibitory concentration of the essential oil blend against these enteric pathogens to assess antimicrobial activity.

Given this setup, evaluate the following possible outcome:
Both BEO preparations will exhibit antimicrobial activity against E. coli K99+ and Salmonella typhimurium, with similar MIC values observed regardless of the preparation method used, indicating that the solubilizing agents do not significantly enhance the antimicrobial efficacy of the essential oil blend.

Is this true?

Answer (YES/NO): NO